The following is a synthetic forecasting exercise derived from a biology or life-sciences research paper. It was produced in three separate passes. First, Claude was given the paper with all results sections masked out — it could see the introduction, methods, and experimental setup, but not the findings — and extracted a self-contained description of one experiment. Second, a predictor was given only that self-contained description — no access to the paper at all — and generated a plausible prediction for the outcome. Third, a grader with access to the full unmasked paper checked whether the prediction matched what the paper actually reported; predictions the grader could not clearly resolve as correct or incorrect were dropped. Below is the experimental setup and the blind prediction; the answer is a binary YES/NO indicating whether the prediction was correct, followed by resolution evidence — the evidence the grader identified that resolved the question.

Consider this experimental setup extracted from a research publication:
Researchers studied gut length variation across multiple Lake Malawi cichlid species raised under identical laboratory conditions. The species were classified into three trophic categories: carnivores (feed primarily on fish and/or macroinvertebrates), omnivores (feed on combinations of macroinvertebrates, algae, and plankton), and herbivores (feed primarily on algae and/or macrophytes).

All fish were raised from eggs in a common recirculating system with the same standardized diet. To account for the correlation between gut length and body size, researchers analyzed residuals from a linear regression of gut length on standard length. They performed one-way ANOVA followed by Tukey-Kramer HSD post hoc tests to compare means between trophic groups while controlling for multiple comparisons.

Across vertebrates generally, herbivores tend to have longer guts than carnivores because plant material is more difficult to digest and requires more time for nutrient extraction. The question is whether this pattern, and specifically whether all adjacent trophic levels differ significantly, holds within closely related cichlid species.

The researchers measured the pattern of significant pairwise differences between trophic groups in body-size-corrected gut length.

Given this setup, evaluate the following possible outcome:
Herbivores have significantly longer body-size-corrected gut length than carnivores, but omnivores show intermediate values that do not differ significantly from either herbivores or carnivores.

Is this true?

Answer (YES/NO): NO